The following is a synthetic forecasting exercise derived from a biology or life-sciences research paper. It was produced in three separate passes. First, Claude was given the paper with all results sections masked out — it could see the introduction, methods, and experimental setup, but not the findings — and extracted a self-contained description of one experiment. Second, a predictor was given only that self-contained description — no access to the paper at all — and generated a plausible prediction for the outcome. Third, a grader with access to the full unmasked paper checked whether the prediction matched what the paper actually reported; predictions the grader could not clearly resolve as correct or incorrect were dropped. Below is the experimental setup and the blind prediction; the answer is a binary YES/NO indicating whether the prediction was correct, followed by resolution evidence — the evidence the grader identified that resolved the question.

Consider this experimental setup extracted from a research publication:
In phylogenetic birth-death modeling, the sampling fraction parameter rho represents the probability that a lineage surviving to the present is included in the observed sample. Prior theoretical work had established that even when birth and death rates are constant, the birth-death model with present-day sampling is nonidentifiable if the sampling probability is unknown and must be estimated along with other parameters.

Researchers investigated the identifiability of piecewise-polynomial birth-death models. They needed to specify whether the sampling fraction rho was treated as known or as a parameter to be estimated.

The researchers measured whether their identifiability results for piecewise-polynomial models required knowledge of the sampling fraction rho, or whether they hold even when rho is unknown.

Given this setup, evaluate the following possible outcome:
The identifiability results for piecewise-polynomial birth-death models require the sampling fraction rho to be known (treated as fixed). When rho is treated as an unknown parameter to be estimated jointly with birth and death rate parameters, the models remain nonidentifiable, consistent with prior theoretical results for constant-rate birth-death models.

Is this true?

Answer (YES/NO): YES